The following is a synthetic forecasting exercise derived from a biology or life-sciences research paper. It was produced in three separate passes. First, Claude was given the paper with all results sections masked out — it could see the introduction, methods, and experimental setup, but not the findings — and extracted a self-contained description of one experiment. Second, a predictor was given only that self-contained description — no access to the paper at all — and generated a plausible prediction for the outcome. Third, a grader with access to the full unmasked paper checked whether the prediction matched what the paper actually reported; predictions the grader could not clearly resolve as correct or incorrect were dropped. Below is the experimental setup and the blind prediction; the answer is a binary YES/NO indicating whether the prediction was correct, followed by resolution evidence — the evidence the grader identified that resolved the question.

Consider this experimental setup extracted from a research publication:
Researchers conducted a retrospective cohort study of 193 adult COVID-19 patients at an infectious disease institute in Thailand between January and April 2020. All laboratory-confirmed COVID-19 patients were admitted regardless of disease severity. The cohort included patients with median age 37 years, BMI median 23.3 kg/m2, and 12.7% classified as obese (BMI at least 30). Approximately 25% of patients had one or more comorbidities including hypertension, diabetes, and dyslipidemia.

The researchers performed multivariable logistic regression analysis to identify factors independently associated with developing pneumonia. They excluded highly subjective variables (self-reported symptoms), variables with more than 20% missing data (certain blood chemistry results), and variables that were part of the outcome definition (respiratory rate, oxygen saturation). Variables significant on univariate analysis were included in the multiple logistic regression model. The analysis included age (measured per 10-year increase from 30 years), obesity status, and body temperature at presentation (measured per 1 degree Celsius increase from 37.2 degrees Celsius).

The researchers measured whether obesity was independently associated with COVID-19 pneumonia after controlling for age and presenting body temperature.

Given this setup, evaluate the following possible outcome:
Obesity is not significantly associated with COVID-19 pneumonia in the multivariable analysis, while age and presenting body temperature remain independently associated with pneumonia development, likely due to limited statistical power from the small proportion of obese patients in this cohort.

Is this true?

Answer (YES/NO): NO